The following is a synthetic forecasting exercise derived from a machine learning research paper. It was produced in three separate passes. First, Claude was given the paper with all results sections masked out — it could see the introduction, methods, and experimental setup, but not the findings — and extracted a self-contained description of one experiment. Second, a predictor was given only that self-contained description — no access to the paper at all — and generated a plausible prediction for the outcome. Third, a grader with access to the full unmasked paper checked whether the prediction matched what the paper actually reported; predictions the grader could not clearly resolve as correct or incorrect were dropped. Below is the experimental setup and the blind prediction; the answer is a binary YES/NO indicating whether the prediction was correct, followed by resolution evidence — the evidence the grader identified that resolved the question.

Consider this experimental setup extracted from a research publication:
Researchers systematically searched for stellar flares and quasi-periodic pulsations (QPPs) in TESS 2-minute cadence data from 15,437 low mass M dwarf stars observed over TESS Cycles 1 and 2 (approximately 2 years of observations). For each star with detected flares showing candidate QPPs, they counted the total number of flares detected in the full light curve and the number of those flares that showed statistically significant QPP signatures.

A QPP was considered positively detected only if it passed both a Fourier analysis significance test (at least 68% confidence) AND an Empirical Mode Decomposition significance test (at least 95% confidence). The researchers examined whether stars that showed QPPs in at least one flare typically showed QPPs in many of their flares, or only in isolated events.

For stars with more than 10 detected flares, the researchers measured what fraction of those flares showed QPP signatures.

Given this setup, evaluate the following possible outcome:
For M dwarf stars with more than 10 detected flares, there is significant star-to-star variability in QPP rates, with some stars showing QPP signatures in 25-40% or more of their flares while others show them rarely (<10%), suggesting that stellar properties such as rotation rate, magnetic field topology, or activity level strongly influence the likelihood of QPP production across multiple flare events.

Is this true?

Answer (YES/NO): NO